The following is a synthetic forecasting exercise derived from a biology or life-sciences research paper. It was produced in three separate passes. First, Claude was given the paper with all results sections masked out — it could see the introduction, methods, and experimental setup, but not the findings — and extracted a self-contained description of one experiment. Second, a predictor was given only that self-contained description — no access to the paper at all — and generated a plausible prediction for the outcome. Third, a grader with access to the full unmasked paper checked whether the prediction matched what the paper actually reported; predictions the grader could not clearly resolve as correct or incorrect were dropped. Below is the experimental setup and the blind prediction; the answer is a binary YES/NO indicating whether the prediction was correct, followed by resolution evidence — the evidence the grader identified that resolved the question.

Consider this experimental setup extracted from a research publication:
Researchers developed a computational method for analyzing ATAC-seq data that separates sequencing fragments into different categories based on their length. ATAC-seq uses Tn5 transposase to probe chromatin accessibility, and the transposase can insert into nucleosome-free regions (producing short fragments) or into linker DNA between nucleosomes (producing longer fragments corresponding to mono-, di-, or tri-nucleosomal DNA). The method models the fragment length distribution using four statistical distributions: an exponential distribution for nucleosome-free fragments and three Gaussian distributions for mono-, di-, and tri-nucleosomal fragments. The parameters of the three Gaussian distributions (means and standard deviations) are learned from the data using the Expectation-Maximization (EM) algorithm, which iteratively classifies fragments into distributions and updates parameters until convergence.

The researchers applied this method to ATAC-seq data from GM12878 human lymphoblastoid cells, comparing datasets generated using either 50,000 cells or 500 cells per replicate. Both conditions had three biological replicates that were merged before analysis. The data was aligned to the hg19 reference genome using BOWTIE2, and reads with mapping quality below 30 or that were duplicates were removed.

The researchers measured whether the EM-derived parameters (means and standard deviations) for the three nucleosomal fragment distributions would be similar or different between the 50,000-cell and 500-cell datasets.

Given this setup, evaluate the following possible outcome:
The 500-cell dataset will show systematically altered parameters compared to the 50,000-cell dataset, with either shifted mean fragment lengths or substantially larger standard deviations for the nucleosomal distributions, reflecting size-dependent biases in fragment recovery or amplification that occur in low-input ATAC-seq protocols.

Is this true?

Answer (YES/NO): NO